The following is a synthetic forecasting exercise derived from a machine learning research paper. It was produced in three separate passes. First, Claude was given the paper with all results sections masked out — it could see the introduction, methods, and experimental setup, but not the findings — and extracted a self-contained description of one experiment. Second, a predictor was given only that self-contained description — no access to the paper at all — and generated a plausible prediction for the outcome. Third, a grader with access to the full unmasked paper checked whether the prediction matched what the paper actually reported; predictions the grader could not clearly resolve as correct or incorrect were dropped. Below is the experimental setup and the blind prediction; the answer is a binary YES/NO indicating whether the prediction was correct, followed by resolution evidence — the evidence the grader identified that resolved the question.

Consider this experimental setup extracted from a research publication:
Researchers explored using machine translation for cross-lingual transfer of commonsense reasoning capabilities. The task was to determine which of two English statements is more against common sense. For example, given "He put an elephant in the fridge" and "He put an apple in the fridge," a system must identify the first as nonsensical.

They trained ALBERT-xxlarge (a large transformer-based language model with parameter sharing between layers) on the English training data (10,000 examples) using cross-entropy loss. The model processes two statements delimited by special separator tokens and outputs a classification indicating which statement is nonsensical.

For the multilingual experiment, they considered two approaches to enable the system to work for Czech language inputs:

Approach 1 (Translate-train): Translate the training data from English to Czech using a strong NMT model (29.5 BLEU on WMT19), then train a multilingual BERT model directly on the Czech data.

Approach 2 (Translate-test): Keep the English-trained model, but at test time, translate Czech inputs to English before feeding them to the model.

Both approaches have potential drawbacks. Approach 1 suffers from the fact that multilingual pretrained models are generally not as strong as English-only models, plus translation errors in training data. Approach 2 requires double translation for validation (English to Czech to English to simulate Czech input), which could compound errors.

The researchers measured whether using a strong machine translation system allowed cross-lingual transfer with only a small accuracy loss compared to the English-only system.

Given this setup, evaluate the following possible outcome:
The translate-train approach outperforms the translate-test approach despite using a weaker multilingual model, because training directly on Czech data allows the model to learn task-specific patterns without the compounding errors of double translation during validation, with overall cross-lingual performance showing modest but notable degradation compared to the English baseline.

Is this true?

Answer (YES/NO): NO